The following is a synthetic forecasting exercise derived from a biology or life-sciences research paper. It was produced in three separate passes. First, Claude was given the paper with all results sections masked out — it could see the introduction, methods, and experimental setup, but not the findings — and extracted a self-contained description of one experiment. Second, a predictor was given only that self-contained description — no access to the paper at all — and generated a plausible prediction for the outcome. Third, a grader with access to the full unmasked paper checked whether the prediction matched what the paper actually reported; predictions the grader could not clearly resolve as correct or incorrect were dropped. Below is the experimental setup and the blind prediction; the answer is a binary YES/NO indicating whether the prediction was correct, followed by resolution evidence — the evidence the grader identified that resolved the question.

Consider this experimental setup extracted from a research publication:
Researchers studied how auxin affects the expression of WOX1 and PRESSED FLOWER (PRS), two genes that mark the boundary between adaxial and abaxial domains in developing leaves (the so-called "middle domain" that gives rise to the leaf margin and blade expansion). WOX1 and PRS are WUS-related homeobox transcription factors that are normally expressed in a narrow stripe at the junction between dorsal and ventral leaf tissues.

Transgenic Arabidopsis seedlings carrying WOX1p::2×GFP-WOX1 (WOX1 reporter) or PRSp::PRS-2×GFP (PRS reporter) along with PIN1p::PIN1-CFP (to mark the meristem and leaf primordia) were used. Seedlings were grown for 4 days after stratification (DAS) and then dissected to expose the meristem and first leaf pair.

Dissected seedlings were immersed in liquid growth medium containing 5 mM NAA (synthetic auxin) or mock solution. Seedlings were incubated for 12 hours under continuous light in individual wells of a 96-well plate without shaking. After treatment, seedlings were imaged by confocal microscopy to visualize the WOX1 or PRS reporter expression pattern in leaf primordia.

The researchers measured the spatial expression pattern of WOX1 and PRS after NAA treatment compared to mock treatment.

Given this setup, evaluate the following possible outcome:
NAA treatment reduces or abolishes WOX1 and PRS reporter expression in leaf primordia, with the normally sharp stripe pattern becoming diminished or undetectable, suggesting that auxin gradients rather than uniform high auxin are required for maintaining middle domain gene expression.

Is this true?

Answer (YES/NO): NO